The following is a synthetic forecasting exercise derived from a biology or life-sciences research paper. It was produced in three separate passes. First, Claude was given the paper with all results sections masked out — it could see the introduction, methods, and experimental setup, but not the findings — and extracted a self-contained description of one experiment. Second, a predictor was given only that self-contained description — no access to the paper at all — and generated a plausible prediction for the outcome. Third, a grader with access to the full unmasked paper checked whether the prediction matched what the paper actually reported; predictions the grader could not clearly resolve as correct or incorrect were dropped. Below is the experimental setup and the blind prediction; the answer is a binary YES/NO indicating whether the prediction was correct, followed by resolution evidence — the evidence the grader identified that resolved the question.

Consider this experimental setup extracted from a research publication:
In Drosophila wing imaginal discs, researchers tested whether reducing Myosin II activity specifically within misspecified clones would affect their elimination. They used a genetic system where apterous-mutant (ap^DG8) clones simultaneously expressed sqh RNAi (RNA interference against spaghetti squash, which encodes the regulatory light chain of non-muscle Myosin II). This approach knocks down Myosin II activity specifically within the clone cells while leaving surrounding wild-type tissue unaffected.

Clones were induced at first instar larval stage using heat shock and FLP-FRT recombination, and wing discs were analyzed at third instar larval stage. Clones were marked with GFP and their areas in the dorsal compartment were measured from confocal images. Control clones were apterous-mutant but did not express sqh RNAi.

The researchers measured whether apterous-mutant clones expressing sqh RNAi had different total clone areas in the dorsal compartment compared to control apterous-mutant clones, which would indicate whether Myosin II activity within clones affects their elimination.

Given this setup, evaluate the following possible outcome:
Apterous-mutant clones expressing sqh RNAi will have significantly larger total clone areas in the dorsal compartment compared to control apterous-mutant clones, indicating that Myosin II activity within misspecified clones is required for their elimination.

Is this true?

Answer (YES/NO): NO